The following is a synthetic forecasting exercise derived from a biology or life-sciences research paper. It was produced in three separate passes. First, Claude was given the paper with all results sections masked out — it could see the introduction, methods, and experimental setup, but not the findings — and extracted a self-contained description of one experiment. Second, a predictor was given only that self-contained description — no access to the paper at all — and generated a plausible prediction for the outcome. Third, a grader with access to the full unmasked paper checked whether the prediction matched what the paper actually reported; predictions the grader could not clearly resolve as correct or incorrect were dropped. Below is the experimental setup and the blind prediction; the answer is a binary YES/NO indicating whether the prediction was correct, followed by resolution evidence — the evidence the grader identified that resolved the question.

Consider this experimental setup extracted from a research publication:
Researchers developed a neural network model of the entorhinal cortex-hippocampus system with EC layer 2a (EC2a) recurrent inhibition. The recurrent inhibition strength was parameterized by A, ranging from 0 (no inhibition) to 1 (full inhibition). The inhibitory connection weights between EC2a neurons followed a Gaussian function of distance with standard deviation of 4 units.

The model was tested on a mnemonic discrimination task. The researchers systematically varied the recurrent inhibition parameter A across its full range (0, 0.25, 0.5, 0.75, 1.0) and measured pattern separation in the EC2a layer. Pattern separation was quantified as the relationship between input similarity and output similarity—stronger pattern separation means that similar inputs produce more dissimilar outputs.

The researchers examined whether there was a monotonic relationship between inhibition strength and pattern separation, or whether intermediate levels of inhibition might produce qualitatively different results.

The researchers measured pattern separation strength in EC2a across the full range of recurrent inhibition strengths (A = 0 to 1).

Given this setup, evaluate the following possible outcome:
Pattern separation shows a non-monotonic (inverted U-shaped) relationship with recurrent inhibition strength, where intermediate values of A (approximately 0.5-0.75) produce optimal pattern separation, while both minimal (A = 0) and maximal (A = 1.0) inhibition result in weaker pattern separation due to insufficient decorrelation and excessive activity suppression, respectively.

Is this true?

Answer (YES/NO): NO